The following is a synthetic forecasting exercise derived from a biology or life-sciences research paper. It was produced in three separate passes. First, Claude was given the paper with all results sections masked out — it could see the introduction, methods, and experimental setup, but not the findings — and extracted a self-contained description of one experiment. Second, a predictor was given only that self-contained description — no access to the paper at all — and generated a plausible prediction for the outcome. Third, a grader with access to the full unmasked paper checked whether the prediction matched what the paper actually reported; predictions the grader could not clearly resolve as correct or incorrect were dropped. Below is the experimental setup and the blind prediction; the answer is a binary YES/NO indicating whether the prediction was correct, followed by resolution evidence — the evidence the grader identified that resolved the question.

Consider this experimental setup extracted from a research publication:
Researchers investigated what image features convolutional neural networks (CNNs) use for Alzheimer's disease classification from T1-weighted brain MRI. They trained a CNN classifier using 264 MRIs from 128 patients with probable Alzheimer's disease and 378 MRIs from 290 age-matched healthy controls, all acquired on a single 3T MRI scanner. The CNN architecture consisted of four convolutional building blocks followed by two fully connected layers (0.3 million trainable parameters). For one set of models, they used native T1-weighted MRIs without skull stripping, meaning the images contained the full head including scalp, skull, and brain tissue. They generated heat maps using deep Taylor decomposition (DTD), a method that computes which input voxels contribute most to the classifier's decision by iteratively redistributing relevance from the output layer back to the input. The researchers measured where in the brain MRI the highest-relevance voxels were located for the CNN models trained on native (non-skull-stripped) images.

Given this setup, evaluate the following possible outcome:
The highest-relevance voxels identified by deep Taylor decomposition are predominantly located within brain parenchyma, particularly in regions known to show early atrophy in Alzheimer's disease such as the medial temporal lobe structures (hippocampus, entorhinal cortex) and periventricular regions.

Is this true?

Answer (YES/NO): NO